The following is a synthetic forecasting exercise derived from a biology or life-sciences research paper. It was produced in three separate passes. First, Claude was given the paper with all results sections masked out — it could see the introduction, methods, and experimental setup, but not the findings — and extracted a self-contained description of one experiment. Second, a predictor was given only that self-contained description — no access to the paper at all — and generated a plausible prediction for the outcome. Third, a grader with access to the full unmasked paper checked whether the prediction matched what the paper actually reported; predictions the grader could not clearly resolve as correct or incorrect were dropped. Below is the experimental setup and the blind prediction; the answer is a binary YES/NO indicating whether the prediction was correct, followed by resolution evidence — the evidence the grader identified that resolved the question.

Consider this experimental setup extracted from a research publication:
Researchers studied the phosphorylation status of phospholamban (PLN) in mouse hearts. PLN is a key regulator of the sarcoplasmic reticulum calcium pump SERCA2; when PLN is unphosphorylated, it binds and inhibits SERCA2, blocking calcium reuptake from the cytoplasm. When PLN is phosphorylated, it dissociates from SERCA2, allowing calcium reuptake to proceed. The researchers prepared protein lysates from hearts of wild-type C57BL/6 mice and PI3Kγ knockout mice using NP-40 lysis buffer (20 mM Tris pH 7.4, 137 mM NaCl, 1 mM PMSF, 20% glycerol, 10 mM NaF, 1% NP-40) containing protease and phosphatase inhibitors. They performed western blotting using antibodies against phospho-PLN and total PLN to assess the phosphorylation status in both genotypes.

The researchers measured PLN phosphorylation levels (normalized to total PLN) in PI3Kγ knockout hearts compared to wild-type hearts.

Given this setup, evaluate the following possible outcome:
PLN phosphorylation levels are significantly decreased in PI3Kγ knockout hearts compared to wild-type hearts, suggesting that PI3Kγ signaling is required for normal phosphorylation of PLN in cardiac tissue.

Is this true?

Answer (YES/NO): YES